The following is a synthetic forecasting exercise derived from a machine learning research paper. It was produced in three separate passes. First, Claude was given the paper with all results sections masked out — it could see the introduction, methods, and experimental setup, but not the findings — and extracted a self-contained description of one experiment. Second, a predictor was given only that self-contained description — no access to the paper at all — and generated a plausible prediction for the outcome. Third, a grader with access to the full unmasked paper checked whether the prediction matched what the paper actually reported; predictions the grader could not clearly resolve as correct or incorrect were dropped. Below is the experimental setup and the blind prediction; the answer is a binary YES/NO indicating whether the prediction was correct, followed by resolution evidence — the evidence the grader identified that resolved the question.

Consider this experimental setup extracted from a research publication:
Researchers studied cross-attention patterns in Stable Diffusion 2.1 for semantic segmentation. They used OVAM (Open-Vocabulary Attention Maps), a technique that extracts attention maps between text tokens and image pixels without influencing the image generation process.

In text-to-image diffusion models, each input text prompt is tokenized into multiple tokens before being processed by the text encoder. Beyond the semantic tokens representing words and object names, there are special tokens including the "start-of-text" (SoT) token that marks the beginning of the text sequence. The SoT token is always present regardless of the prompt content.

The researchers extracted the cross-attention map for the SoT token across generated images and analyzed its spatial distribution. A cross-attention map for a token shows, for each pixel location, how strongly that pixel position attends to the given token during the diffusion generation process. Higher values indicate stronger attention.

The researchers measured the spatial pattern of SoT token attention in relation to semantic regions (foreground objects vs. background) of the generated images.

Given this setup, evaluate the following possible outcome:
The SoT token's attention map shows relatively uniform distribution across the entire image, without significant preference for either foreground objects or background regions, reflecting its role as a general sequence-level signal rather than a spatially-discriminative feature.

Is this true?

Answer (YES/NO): NO